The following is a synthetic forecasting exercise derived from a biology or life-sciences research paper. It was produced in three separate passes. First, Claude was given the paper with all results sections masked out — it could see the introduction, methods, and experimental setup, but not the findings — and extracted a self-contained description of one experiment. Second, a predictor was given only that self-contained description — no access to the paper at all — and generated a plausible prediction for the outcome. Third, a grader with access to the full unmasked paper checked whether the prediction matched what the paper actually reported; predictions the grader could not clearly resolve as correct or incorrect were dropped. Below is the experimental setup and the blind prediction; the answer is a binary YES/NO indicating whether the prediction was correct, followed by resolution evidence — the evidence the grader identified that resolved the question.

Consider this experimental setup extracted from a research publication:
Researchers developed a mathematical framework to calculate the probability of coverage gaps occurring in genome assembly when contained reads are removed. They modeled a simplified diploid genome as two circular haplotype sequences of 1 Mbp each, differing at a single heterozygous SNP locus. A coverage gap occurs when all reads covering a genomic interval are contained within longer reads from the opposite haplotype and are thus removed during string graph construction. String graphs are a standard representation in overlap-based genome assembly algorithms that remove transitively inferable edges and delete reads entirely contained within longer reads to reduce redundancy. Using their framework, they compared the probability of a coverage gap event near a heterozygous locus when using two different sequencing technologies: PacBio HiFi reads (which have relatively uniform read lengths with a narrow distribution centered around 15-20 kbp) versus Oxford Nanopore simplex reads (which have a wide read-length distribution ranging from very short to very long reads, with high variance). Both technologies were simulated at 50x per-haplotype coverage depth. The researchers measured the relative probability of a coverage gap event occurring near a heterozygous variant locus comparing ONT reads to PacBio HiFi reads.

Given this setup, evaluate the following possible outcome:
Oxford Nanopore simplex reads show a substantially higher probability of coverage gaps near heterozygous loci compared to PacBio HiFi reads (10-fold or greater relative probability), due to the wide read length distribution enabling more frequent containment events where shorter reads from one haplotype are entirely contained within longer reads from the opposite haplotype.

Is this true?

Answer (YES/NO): YES